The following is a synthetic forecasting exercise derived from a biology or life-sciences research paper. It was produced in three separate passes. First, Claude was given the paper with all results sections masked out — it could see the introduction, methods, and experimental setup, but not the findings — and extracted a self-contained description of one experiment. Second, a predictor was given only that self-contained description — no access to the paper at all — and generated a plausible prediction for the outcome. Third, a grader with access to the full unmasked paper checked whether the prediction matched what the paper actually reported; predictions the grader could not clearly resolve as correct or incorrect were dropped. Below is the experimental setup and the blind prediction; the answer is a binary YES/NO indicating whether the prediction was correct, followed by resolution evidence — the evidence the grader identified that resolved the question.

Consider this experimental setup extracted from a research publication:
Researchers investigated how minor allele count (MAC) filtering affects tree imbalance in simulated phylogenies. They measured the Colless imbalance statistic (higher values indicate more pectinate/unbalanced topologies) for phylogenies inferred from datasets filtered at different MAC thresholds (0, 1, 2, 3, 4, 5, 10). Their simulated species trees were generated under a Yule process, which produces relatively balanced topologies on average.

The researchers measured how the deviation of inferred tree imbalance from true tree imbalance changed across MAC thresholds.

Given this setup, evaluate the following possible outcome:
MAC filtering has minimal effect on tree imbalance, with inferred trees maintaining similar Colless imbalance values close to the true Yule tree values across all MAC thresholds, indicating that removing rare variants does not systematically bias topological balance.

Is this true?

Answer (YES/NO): NO